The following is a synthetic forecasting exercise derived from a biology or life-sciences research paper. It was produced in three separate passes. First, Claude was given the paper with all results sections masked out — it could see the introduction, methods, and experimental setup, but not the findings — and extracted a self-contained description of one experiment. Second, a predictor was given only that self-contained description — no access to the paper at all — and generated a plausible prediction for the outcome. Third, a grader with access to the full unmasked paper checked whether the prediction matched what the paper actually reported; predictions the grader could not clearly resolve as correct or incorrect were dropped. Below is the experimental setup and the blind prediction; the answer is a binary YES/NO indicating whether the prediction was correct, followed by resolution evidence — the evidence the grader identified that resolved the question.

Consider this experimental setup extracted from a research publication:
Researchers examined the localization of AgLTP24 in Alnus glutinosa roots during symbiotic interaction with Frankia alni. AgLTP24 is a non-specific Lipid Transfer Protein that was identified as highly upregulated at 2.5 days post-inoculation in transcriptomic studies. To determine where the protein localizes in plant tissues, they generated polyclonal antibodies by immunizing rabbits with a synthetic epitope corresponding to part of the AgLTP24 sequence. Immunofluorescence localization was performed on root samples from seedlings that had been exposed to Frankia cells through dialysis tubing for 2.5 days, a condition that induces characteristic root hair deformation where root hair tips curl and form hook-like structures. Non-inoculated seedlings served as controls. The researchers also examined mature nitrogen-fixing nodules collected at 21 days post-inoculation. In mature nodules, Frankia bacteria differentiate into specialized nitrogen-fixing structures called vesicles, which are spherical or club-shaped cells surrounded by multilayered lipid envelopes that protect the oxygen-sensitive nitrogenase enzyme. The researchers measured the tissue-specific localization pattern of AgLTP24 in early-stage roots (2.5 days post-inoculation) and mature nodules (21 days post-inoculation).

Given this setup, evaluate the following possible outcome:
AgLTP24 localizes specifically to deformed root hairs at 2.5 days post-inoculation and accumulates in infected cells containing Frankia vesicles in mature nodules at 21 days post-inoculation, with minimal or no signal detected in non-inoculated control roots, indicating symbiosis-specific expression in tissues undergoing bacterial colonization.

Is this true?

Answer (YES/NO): YES